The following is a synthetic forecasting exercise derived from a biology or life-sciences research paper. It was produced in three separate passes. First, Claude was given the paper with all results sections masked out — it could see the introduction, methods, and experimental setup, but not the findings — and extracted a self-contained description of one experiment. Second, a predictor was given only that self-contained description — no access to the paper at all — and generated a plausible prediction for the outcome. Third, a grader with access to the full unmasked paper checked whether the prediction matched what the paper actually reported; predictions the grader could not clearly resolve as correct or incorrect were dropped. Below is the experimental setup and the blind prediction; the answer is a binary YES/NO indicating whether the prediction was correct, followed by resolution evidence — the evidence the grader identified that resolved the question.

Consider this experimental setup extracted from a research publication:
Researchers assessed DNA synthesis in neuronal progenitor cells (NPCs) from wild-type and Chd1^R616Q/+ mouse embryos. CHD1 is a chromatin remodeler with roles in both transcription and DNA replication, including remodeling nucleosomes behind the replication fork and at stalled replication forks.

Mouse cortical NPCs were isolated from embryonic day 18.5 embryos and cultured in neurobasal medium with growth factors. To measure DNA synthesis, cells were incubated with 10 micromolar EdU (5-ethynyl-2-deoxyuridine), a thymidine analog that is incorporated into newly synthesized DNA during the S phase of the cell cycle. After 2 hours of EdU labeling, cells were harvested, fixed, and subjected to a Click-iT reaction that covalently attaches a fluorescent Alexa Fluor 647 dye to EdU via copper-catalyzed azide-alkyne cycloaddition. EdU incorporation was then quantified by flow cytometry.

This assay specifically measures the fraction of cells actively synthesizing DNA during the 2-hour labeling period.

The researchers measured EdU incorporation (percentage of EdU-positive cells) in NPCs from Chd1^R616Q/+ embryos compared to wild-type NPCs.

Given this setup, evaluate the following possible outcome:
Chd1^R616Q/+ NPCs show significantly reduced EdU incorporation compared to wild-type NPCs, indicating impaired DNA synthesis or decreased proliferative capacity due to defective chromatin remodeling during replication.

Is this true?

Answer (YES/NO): NO